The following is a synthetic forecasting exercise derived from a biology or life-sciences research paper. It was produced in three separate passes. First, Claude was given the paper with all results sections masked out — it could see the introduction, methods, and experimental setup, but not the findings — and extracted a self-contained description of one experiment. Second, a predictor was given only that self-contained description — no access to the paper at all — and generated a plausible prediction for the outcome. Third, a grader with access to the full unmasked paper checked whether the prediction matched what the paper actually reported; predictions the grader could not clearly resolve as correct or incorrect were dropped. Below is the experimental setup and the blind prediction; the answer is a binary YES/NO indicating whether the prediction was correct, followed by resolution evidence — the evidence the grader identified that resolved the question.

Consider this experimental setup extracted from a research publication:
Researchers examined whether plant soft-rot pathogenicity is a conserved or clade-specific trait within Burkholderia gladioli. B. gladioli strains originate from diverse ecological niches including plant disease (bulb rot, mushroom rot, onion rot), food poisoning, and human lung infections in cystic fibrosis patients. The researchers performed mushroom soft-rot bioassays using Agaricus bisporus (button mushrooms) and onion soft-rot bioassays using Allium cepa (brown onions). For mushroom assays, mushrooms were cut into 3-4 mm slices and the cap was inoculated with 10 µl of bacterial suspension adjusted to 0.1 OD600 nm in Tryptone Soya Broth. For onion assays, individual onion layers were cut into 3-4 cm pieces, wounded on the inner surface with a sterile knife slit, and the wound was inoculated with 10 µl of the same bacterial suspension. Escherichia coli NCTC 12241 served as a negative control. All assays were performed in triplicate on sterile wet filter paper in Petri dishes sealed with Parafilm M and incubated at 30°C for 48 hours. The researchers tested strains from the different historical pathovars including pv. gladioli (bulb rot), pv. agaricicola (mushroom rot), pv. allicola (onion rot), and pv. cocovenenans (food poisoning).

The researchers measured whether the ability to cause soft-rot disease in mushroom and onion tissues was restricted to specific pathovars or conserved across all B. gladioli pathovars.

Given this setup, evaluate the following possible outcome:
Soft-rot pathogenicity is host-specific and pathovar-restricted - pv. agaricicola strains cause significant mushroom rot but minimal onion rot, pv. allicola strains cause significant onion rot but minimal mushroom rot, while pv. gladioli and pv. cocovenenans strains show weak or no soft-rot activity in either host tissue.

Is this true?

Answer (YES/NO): NO